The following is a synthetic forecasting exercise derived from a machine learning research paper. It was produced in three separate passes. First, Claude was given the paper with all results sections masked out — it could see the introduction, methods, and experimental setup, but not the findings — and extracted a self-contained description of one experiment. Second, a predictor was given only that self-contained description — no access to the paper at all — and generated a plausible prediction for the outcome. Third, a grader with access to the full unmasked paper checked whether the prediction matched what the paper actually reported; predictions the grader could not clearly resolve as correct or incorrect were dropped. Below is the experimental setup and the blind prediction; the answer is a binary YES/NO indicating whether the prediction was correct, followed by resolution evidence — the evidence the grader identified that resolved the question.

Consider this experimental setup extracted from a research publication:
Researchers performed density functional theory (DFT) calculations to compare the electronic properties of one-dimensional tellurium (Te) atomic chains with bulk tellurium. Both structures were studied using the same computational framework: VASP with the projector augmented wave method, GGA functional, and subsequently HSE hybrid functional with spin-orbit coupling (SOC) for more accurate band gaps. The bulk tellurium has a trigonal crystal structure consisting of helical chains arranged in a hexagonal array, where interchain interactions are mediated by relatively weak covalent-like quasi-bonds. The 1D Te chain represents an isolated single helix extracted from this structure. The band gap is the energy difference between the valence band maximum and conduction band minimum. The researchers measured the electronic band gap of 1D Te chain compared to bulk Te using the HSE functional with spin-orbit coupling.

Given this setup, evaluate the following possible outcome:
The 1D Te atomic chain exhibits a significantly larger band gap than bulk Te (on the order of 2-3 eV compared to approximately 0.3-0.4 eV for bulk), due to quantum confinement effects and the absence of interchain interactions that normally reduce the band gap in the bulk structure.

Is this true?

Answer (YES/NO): YES